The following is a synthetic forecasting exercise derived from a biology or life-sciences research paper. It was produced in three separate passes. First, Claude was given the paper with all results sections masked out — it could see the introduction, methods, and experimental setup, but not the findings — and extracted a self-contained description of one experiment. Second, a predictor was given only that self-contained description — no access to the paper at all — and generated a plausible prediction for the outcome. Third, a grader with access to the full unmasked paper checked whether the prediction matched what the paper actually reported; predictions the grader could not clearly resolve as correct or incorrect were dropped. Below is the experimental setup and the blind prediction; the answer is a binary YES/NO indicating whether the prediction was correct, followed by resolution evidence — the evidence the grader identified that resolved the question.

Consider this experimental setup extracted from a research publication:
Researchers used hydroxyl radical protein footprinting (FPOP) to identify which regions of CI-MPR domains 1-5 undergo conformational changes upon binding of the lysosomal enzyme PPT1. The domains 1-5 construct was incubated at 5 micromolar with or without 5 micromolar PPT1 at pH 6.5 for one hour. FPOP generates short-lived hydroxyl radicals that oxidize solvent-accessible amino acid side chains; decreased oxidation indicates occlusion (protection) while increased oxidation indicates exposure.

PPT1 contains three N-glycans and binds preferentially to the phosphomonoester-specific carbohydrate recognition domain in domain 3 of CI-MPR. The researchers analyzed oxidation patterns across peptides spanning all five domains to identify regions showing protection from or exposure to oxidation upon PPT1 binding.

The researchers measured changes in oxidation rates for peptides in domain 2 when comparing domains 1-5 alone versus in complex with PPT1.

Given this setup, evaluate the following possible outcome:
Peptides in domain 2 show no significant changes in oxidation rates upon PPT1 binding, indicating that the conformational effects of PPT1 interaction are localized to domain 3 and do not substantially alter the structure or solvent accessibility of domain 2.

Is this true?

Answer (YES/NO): YES